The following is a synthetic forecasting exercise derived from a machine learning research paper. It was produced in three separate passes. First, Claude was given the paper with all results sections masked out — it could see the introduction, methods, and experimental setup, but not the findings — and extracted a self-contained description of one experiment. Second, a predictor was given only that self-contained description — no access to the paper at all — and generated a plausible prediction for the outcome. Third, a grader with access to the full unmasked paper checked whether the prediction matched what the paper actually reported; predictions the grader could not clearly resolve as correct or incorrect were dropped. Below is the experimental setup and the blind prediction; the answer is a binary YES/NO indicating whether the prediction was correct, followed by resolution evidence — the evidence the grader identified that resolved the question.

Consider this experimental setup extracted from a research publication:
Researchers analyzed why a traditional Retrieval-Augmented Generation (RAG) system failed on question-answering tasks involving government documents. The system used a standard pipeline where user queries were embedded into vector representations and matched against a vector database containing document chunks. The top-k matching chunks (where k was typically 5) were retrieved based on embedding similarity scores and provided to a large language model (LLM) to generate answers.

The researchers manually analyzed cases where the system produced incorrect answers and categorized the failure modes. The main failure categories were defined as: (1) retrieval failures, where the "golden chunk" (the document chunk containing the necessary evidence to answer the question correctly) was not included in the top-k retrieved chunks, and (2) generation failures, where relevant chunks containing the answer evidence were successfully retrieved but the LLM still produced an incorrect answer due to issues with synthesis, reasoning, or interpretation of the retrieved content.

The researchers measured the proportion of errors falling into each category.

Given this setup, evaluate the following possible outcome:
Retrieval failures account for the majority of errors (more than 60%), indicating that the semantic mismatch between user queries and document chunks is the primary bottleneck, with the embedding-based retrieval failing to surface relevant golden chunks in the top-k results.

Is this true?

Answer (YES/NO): NO